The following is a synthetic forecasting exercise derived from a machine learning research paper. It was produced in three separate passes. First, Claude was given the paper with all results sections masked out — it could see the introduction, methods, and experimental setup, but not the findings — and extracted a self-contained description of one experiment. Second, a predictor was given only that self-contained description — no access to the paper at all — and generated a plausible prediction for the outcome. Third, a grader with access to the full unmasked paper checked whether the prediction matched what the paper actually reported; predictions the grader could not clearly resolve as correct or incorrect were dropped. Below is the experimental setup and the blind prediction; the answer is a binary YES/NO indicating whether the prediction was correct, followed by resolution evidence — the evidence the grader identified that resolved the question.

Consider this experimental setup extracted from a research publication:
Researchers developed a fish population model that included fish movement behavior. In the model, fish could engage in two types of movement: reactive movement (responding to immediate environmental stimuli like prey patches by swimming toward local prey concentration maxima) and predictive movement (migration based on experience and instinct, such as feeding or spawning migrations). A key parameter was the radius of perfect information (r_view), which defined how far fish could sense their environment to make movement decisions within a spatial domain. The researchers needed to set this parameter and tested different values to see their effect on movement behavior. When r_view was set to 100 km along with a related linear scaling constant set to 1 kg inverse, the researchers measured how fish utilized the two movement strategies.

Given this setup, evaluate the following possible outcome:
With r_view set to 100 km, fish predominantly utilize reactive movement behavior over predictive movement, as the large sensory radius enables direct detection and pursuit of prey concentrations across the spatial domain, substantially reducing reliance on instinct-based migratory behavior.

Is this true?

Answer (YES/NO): NO